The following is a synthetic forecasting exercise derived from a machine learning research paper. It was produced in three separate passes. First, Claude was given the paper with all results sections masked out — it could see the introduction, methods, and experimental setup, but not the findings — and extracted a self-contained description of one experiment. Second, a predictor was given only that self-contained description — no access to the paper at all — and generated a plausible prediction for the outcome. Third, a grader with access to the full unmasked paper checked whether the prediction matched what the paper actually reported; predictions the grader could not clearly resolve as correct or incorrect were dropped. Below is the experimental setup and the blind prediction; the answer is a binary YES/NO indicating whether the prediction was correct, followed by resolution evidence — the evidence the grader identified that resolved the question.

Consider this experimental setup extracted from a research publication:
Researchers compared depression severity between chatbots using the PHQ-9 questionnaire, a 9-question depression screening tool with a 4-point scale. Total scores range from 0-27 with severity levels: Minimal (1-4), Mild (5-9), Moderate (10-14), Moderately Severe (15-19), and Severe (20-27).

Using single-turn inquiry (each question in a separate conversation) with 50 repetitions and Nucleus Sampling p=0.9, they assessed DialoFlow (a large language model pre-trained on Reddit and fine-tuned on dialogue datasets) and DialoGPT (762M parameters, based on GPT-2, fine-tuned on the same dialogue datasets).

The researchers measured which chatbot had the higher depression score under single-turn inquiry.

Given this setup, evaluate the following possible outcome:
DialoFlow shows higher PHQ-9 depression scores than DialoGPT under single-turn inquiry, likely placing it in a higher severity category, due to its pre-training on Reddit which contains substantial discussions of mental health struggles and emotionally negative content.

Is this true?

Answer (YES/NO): YES